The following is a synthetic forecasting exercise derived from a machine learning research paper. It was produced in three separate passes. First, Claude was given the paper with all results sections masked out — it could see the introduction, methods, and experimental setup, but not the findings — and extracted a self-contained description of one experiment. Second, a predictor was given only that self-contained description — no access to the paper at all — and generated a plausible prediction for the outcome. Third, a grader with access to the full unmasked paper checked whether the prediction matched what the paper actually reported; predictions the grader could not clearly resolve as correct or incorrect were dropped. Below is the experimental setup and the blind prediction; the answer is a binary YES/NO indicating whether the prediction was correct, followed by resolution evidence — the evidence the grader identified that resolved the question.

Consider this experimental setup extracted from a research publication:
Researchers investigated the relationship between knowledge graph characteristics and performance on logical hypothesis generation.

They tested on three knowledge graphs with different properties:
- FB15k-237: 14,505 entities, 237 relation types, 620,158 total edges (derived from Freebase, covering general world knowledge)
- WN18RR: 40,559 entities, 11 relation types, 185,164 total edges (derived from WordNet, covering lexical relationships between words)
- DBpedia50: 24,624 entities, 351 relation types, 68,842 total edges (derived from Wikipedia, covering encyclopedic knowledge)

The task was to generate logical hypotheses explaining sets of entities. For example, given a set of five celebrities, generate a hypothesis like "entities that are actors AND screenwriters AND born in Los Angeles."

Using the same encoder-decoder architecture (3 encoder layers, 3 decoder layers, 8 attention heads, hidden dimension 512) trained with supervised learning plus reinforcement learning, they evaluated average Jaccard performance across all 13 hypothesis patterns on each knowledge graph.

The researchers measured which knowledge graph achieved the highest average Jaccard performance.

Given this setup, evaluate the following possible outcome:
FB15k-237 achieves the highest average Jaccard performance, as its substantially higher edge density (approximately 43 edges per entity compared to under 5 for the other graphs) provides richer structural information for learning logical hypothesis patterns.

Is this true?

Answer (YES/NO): NO